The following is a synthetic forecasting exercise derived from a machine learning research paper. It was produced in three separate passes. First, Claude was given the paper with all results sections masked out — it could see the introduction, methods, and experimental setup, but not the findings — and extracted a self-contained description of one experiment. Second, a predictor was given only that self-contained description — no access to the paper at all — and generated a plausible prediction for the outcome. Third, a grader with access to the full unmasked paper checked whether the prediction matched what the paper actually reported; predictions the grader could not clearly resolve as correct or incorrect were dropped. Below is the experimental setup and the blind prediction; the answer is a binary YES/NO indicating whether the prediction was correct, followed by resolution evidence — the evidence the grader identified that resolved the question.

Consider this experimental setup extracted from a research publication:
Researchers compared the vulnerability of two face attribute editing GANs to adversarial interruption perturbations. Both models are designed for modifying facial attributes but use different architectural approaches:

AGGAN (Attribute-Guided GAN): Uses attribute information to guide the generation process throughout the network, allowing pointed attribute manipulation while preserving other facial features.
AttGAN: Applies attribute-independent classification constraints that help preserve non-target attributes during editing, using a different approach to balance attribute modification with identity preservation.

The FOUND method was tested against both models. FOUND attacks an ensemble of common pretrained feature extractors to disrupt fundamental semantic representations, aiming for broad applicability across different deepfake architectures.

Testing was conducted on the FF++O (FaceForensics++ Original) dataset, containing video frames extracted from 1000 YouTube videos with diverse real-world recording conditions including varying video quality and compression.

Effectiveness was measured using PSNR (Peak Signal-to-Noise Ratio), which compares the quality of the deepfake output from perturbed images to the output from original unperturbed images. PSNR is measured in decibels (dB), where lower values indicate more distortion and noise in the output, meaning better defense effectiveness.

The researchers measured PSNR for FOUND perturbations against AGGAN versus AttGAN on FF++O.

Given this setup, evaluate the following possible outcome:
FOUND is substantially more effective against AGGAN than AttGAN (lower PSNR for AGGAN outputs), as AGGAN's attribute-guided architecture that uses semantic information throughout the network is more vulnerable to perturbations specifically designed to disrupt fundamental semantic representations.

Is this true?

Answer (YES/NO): YES